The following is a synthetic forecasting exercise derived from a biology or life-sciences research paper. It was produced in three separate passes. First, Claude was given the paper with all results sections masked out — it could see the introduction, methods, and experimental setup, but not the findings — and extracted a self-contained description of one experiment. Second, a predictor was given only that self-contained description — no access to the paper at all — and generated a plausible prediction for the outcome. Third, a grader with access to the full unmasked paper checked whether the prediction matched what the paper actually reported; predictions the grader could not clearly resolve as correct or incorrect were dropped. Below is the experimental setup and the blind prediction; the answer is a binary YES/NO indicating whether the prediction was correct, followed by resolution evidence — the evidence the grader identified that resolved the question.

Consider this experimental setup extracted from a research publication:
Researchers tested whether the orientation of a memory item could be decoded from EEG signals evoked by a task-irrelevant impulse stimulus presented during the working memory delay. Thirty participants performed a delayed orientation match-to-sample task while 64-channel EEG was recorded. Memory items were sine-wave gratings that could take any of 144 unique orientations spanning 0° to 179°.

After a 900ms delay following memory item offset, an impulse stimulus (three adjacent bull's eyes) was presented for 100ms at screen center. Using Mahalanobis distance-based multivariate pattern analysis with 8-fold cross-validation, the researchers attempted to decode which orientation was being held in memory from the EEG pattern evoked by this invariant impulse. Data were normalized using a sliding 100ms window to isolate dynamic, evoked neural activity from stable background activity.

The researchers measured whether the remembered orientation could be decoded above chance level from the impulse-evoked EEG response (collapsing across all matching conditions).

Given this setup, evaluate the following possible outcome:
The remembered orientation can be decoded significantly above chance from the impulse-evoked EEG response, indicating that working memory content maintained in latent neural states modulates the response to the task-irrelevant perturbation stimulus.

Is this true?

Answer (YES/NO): YES